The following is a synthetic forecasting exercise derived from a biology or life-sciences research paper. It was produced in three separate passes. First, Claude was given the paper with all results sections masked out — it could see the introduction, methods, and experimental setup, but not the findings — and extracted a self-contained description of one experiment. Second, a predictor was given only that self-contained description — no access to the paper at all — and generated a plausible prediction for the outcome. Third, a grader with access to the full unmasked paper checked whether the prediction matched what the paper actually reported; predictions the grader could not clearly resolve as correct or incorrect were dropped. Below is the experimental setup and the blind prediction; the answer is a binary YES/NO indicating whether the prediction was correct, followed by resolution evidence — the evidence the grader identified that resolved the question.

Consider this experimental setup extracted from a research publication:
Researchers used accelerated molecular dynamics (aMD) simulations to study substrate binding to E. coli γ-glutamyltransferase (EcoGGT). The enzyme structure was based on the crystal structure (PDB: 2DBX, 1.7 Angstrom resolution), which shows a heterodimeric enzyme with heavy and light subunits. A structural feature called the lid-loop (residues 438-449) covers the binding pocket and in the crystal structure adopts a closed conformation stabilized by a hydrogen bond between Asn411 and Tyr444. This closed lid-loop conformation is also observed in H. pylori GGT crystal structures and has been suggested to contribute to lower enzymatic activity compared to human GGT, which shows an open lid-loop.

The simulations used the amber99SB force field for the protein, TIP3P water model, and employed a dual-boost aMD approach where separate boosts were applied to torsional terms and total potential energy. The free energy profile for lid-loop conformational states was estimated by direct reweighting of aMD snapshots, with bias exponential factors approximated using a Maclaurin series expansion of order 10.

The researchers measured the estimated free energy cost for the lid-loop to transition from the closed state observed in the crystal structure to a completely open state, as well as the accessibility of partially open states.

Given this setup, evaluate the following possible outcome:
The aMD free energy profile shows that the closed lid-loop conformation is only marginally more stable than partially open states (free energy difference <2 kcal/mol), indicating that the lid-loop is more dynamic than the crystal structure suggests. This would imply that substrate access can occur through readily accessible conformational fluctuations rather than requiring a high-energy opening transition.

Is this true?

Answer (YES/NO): YES